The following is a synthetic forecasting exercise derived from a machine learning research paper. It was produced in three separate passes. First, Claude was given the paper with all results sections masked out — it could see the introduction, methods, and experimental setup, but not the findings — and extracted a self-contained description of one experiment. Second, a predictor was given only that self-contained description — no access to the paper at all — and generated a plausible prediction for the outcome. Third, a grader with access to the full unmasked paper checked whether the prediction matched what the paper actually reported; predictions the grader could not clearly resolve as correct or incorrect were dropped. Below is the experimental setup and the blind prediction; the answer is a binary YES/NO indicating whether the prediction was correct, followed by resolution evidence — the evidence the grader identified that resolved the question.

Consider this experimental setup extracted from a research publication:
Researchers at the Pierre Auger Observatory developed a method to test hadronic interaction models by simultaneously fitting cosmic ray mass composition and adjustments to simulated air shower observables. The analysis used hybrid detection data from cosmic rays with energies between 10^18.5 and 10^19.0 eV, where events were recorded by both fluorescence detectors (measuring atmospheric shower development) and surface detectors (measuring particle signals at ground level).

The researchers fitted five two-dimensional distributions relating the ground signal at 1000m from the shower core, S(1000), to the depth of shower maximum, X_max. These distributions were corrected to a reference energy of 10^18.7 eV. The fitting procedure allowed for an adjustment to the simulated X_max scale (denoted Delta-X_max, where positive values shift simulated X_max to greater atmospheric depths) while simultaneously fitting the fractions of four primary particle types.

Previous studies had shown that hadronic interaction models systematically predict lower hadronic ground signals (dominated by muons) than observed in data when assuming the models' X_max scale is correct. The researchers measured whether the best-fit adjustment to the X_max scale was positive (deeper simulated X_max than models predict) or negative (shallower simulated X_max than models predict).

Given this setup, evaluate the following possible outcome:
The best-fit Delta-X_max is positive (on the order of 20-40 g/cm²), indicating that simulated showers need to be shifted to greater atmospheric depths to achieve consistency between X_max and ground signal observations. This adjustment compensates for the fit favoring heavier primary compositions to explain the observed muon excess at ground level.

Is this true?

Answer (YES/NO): NO